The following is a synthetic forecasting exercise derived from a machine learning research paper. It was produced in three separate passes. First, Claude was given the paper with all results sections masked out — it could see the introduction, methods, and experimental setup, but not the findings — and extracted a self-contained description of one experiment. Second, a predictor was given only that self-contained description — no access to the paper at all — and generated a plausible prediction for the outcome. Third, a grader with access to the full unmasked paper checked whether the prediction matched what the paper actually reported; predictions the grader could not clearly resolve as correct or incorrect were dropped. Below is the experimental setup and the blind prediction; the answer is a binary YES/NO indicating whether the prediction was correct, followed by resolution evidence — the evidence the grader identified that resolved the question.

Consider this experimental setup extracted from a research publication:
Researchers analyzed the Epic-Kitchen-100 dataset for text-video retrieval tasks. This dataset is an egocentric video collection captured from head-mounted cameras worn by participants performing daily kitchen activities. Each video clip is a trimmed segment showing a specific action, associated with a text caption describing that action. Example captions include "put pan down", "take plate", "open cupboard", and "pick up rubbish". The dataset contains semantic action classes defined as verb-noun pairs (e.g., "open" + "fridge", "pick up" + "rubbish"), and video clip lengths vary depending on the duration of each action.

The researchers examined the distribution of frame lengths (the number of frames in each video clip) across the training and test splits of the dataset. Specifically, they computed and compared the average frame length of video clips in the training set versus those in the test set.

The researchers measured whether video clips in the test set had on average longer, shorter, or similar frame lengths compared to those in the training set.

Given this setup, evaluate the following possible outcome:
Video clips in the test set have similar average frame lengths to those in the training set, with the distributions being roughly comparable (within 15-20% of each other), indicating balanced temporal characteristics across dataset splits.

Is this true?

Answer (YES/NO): NO